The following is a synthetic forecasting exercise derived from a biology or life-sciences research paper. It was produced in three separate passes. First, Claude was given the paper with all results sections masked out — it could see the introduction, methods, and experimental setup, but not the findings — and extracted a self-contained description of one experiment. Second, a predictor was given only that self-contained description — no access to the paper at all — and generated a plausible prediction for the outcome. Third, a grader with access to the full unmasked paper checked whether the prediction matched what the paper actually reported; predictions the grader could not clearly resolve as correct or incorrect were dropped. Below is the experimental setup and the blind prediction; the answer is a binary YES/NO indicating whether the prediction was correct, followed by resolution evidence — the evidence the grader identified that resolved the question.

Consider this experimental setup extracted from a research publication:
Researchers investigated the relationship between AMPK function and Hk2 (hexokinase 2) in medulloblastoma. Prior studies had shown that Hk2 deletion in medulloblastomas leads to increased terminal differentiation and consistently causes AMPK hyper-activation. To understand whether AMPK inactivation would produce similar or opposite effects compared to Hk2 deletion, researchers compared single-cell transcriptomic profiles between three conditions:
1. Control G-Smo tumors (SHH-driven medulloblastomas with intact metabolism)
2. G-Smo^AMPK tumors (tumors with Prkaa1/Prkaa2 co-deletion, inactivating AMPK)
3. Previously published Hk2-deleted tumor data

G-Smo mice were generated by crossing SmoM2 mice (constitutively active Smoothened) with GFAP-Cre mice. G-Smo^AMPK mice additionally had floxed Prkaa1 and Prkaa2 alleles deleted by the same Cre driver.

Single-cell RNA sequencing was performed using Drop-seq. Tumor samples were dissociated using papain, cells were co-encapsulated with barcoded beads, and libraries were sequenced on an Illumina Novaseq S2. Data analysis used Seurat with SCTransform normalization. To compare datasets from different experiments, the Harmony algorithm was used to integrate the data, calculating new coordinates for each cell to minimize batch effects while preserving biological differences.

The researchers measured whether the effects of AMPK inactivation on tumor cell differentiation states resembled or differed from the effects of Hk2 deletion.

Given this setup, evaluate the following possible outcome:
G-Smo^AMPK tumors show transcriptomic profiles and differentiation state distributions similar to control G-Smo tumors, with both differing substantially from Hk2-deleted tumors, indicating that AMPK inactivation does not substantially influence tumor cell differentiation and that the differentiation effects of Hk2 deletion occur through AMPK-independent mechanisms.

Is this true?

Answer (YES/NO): NO